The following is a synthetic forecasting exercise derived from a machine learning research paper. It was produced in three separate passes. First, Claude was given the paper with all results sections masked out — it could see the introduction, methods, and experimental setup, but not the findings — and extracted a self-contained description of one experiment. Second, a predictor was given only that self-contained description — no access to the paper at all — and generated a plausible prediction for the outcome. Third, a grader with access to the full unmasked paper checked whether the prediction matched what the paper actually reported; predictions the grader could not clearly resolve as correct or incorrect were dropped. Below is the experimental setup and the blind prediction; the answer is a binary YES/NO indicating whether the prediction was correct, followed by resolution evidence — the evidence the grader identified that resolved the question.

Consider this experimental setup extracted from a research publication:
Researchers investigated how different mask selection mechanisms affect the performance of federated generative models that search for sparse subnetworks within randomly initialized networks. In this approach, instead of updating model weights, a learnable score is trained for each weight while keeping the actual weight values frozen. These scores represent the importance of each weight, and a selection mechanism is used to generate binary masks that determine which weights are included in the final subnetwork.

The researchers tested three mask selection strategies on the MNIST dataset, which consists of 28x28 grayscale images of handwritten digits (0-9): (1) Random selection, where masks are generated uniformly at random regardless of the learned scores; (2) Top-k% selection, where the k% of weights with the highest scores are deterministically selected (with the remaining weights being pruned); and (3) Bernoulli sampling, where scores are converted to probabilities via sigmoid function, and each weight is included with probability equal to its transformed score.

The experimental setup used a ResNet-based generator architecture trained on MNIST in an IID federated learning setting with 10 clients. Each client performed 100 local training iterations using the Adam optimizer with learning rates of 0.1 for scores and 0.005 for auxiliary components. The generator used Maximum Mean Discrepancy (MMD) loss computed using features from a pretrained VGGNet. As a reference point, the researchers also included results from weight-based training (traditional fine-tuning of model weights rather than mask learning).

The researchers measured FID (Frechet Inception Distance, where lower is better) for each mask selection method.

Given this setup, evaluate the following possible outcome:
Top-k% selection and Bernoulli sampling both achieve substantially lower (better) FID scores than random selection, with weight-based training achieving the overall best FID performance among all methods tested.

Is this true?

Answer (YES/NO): YES